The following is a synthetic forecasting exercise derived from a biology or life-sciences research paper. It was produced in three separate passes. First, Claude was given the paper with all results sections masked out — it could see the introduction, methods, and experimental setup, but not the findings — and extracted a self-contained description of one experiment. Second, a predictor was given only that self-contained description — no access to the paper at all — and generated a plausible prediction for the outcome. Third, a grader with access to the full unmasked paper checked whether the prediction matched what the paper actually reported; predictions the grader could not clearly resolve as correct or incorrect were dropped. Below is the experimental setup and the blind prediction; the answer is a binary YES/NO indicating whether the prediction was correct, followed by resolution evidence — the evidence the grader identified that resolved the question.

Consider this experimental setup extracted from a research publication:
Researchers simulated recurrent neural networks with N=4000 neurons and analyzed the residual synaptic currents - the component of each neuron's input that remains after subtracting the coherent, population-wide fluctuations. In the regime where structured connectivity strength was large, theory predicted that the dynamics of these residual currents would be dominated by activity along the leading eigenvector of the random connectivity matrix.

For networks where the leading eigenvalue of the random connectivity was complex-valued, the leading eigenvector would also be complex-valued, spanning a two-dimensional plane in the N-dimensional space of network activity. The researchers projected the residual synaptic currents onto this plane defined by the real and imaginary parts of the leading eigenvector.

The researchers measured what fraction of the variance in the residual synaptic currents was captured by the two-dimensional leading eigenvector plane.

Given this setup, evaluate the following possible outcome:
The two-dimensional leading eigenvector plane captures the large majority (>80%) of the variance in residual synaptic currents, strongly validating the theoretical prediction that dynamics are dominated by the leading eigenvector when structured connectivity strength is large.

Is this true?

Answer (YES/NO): YES